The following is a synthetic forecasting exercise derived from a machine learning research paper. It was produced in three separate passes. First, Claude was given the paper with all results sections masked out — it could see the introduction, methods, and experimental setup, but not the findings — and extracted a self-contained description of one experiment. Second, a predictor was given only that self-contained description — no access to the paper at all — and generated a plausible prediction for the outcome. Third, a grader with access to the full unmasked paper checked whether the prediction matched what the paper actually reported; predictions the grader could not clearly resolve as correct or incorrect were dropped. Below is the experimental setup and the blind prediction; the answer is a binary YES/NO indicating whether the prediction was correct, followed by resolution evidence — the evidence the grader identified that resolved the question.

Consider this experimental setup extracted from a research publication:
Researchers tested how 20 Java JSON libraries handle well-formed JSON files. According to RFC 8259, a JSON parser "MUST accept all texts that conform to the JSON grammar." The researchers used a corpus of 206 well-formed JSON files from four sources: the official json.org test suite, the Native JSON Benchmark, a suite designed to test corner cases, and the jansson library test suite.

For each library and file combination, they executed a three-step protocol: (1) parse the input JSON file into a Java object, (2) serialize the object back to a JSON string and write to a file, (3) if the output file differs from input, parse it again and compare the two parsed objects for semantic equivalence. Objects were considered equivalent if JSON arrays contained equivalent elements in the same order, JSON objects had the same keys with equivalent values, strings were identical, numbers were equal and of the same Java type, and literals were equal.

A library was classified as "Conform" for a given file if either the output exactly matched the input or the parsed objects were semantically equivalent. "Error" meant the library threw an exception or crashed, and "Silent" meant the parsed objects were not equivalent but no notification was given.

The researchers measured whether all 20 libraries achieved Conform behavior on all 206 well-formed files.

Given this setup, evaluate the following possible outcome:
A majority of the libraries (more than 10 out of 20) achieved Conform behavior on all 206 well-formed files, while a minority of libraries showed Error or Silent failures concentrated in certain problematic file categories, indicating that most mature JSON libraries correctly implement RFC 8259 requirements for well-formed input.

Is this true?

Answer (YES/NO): NO